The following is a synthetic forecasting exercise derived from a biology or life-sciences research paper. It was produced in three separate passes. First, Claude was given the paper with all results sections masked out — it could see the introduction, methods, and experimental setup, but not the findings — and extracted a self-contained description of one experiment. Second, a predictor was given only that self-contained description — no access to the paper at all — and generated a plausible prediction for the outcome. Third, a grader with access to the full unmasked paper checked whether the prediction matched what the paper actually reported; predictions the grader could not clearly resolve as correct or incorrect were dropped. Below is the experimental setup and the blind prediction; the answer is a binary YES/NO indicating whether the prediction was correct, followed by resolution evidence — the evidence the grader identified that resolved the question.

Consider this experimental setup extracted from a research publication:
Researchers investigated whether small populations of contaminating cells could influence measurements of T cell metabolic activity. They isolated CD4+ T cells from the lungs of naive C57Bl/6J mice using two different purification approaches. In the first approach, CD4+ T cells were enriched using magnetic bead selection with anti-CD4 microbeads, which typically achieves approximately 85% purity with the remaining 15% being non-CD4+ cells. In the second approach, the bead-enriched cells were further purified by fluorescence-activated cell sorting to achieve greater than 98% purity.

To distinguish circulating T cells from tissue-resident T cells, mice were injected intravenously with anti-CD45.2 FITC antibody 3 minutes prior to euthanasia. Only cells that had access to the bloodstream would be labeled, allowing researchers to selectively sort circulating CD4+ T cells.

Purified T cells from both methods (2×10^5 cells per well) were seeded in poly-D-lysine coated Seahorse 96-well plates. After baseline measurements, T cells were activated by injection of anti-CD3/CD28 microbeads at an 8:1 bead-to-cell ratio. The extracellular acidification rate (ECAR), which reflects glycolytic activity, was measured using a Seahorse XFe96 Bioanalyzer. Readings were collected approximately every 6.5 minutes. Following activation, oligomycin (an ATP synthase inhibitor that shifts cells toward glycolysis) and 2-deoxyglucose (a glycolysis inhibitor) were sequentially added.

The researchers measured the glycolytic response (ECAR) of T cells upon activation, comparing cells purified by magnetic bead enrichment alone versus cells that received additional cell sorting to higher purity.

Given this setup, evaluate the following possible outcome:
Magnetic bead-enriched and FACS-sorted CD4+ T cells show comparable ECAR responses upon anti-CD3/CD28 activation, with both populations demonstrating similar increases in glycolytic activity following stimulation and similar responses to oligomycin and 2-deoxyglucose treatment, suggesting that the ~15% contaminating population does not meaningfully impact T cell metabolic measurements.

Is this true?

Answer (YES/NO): NO